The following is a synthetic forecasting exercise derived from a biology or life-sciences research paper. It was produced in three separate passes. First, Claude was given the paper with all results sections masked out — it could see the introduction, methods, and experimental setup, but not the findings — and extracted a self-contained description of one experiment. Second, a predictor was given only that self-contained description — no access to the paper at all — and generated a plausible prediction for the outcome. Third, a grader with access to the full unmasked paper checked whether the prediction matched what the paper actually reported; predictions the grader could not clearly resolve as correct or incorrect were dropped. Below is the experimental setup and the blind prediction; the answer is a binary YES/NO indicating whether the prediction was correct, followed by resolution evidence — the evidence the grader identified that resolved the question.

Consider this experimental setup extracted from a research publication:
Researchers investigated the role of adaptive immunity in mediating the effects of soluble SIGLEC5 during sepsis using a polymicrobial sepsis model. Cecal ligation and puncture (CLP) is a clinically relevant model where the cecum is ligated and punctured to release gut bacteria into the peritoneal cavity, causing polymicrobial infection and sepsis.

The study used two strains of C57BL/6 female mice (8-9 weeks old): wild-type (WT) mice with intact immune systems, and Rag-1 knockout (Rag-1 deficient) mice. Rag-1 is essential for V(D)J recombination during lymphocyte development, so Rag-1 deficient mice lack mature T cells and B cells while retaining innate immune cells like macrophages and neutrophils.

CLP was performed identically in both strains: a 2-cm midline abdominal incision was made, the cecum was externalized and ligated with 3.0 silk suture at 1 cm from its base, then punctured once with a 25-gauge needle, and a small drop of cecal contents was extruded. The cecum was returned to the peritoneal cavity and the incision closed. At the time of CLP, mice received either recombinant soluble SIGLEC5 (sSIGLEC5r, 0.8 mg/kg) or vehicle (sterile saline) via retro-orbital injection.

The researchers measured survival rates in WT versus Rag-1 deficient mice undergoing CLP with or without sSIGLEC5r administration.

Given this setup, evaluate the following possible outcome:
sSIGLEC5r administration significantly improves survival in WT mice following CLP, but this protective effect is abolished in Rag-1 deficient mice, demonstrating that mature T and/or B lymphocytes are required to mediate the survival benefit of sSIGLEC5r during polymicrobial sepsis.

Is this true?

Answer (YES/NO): NO